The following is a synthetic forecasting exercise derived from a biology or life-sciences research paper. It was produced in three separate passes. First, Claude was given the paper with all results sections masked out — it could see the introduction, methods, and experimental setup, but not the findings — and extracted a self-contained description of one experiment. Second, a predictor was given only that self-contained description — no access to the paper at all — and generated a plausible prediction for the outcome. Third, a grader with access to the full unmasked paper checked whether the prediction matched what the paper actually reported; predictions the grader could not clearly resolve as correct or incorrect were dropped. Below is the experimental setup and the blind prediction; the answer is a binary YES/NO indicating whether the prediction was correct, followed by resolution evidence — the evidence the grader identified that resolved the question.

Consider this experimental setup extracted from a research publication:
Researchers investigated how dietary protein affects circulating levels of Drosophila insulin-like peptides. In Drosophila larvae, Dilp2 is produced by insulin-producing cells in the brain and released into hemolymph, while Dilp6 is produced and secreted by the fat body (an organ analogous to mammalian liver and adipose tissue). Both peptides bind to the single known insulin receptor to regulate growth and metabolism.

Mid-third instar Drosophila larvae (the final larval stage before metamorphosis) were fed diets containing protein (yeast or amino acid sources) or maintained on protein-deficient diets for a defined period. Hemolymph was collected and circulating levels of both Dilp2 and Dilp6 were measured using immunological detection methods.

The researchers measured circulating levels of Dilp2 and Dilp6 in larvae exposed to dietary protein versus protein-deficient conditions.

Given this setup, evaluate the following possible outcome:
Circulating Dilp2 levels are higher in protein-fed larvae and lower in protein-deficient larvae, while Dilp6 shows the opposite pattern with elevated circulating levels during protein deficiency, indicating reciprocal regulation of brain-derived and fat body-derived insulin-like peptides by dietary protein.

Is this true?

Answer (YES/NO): YES